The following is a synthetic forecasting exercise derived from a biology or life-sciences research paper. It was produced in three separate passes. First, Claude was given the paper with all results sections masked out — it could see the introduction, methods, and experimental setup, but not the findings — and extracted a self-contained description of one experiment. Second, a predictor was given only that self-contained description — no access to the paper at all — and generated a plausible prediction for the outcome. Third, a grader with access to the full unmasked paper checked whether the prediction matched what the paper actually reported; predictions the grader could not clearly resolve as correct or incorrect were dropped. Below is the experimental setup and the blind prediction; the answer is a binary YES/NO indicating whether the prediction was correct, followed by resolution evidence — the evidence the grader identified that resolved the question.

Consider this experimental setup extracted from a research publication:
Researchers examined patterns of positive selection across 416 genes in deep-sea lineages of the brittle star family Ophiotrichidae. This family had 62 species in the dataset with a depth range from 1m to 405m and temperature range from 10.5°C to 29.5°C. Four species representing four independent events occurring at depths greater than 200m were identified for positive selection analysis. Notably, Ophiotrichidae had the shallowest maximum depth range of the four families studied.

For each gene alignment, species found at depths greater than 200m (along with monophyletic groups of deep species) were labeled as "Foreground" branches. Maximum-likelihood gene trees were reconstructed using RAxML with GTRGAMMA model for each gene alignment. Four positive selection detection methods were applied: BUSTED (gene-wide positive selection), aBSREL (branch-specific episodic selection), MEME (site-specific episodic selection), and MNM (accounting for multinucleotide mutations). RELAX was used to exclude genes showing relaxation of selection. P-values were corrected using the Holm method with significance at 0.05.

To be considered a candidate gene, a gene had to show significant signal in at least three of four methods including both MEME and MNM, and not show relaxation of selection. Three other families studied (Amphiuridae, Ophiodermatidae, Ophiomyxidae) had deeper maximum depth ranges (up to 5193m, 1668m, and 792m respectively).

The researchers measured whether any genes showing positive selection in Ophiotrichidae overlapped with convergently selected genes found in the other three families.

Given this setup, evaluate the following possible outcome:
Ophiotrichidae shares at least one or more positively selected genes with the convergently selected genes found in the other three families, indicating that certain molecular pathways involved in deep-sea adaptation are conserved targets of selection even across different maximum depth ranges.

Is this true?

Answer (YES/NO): NO